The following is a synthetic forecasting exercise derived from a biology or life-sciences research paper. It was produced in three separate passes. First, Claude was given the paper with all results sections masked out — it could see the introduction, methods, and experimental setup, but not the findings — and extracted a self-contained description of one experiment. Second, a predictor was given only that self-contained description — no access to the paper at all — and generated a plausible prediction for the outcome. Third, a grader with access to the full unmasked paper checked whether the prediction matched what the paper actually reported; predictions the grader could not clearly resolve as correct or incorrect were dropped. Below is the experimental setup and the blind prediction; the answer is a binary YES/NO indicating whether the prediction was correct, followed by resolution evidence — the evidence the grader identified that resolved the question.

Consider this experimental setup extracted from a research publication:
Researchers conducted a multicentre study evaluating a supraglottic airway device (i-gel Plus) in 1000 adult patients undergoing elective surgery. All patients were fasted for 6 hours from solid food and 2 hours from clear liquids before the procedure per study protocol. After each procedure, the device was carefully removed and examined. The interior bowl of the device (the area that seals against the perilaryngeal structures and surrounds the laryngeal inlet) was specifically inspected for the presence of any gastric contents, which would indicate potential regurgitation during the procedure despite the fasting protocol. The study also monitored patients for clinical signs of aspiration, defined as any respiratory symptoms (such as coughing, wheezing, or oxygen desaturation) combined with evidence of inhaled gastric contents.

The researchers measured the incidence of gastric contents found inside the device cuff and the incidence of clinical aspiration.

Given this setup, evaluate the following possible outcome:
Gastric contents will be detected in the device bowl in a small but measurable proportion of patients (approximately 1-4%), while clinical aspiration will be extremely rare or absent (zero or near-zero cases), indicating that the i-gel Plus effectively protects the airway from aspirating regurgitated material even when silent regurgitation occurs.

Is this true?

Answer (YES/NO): NO